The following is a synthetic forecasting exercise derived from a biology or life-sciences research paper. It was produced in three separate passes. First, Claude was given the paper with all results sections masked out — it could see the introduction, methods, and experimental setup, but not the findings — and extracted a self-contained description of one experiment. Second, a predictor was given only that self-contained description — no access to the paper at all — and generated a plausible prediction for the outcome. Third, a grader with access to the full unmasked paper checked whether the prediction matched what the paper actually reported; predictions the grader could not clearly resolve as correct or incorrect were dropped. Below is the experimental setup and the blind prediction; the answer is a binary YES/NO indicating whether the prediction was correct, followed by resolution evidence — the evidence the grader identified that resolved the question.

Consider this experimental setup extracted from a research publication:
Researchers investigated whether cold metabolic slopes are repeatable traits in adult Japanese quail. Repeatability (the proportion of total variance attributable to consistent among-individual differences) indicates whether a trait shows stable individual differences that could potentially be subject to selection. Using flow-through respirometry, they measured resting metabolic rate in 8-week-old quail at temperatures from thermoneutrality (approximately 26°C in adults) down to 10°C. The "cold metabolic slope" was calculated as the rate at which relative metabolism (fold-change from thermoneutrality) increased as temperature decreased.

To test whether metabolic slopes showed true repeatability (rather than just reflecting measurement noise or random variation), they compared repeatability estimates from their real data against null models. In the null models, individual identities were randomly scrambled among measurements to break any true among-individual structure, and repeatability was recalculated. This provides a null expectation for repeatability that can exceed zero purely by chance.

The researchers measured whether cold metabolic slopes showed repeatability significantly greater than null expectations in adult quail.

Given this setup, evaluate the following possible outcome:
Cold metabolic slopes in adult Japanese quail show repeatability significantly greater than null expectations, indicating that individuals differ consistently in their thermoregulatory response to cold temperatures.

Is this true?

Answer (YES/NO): YES